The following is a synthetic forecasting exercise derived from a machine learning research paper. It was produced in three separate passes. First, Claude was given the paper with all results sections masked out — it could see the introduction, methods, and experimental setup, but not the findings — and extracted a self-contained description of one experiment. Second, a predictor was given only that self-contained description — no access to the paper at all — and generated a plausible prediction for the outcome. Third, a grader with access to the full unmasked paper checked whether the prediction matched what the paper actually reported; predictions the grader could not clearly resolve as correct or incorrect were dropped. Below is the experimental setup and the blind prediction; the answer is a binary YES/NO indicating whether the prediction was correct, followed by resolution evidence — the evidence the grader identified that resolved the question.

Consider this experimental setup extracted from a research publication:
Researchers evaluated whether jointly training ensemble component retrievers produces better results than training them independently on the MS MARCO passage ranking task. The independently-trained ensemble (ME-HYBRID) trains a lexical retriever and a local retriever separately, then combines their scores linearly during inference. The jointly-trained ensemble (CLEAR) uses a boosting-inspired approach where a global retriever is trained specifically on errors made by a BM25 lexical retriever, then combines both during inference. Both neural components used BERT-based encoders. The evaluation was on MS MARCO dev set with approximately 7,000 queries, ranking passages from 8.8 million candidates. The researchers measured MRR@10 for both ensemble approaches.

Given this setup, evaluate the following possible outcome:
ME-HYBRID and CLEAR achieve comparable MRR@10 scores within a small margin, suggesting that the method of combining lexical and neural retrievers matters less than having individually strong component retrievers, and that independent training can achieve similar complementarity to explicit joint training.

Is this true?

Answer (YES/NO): YES